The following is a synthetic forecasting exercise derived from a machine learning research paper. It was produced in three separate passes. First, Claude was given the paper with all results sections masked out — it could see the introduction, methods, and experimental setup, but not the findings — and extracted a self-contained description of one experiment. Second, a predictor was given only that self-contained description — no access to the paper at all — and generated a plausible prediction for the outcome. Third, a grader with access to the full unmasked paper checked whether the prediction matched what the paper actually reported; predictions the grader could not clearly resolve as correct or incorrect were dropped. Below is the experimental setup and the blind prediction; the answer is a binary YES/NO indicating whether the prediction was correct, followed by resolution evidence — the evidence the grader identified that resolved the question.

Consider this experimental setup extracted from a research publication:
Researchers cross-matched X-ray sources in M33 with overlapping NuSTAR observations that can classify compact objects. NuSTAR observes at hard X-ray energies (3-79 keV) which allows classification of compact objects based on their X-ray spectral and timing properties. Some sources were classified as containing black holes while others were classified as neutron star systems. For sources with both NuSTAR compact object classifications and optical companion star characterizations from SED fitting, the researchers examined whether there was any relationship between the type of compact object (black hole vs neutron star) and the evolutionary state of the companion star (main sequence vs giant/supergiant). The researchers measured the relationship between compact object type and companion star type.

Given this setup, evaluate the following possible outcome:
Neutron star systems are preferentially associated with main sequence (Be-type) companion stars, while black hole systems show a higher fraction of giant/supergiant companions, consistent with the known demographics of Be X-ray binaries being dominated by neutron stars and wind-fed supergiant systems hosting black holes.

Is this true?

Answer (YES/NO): YES